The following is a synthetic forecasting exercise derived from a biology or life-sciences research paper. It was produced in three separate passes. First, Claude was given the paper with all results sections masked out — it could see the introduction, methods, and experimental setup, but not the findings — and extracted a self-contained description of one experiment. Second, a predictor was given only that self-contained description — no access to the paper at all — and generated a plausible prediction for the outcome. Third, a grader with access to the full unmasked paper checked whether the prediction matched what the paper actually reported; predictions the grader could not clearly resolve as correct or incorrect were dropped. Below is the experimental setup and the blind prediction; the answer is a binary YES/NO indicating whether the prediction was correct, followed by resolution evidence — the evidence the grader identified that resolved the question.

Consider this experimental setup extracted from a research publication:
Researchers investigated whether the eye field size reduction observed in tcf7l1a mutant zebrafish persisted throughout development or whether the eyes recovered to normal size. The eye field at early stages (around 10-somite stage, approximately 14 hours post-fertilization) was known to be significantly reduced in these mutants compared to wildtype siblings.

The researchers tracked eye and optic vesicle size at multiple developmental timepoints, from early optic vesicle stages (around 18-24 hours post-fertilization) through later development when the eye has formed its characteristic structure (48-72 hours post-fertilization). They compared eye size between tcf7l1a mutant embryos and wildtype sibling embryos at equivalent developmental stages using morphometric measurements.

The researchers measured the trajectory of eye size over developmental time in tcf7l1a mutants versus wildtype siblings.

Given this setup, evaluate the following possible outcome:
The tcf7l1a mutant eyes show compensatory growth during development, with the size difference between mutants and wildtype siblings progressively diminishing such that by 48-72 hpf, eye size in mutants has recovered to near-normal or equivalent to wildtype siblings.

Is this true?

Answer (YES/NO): YES